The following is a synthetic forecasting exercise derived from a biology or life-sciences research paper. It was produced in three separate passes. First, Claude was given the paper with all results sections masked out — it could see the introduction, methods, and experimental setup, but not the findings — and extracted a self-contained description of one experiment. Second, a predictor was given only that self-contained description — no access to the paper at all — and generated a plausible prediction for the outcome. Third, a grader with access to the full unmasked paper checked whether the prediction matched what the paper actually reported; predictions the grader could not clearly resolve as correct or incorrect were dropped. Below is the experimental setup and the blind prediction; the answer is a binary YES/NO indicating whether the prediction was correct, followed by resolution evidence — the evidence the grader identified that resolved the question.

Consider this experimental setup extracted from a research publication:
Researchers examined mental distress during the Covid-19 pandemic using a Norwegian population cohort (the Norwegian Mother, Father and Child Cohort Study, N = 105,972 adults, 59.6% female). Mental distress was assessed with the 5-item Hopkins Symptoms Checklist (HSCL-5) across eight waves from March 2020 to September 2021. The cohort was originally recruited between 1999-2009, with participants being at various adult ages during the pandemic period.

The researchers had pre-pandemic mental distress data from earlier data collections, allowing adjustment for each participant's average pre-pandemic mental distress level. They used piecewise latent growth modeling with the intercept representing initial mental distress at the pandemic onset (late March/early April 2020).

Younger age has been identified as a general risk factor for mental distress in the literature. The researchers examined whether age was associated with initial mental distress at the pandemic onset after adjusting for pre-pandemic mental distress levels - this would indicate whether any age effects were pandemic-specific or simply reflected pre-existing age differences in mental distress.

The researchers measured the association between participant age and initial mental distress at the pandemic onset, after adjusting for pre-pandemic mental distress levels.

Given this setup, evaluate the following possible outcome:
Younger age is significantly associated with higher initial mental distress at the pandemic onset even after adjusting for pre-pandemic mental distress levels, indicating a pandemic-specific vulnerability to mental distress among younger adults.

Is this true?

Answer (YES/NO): NO